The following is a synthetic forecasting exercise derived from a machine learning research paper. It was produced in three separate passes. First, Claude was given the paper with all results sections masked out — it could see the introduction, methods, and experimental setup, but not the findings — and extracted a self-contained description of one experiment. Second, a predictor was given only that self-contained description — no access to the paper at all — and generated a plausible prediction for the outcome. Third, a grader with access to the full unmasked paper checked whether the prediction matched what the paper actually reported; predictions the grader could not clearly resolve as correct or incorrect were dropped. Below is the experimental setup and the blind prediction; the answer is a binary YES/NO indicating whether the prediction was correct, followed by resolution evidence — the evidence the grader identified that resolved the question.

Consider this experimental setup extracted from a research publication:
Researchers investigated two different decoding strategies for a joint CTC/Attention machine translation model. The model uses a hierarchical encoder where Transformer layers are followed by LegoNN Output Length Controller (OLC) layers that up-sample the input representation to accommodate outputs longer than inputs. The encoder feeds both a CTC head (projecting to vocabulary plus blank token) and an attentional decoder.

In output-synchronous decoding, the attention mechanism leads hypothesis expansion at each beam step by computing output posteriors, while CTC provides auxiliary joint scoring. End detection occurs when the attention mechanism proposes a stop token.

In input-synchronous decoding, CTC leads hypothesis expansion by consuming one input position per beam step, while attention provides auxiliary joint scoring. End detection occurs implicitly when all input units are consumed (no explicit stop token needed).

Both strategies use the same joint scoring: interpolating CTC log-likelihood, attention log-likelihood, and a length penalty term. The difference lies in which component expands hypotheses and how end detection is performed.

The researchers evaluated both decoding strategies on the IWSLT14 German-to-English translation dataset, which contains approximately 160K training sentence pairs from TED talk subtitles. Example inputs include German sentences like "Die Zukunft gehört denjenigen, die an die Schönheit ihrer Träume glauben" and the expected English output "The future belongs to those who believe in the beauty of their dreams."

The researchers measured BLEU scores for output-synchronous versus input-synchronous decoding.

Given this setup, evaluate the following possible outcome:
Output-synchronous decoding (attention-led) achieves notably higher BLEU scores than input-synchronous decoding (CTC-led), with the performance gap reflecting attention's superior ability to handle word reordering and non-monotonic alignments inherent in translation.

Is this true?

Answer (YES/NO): NO